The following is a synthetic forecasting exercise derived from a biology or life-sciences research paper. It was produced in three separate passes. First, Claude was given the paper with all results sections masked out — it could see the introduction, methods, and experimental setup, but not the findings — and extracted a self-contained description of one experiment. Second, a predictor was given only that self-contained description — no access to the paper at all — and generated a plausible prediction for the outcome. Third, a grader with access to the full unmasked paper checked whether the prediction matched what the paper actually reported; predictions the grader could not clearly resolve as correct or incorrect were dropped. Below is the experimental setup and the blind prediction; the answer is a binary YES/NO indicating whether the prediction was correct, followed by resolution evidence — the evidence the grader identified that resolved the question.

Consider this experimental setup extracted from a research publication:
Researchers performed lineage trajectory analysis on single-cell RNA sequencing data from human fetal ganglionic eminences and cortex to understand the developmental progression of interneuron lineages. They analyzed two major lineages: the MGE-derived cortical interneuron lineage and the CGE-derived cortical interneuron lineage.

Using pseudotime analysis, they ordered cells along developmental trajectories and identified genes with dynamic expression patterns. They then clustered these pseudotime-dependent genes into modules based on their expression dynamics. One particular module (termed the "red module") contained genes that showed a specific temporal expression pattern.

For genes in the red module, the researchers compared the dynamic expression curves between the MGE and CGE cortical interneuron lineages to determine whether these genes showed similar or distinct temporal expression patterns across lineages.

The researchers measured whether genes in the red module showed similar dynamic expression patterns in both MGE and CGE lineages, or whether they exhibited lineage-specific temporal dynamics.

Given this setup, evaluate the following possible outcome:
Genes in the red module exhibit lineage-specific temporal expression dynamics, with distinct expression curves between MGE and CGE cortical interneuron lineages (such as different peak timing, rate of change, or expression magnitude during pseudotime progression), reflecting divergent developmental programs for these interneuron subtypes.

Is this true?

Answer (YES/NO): NO